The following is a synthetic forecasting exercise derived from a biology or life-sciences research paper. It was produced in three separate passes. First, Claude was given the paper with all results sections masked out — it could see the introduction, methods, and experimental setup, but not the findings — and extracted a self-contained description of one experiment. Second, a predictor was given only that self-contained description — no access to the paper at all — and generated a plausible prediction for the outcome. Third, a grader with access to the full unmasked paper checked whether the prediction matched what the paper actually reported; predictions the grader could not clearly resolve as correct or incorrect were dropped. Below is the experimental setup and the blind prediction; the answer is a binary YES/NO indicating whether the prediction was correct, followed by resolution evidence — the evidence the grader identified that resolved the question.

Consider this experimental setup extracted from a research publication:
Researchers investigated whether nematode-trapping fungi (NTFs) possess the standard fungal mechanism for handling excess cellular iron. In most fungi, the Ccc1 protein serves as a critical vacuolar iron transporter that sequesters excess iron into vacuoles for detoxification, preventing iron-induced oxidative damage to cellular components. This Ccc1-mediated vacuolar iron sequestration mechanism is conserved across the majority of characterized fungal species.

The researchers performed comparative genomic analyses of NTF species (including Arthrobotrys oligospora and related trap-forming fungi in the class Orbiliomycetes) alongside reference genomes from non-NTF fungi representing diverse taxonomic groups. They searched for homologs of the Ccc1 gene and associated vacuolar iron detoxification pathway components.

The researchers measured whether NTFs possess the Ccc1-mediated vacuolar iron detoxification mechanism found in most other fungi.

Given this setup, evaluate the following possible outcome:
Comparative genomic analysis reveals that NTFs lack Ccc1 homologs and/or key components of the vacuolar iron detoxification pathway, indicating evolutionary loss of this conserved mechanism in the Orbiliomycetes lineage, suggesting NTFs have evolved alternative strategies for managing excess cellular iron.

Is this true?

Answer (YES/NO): YES